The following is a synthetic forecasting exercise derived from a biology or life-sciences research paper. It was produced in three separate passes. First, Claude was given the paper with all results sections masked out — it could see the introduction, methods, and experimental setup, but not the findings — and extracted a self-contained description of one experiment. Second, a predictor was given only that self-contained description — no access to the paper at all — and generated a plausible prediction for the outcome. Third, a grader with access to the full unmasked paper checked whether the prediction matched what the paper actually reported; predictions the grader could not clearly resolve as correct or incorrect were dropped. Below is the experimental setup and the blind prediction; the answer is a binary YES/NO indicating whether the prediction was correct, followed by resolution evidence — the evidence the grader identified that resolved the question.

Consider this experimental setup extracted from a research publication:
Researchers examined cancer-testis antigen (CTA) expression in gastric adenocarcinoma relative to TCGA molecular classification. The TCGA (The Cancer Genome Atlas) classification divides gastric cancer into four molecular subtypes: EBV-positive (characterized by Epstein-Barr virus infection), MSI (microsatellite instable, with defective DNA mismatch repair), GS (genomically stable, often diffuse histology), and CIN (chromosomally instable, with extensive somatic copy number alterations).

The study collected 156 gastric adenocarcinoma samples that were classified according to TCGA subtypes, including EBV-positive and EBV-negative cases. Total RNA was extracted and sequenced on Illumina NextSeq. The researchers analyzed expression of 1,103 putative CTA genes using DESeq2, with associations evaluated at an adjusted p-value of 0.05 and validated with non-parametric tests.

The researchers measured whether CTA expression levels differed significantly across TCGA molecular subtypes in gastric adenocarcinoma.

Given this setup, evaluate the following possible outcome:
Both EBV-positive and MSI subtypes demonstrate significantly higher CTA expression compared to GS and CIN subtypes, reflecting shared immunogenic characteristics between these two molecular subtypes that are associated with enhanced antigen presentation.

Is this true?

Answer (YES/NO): NO